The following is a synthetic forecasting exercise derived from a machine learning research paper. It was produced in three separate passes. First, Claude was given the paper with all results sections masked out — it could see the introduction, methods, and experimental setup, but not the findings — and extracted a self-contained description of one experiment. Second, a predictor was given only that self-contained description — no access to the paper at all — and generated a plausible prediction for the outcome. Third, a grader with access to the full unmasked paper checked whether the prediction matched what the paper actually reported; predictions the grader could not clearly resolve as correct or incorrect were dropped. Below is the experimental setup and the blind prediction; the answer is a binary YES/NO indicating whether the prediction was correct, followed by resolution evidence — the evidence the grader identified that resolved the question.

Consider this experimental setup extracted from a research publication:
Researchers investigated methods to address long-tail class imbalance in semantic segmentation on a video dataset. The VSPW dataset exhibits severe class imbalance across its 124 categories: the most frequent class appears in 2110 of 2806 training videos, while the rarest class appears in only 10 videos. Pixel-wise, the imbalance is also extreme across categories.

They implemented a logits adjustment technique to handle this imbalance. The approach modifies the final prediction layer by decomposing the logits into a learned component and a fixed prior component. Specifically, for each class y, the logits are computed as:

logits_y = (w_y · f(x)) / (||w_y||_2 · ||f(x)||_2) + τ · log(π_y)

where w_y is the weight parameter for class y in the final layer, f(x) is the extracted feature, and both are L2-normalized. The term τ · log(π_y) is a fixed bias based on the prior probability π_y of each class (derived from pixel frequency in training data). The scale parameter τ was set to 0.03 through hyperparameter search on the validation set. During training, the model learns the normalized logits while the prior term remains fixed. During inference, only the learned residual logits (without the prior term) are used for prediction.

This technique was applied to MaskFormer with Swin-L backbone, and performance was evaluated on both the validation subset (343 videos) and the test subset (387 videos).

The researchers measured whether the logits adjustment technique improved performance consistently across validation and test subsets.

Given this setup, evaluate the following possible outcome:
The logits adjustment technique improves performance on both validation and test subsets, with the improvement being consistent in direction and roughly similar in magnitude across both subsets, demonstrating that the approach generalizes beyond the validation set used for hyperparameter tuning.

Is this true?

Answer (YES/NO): NO